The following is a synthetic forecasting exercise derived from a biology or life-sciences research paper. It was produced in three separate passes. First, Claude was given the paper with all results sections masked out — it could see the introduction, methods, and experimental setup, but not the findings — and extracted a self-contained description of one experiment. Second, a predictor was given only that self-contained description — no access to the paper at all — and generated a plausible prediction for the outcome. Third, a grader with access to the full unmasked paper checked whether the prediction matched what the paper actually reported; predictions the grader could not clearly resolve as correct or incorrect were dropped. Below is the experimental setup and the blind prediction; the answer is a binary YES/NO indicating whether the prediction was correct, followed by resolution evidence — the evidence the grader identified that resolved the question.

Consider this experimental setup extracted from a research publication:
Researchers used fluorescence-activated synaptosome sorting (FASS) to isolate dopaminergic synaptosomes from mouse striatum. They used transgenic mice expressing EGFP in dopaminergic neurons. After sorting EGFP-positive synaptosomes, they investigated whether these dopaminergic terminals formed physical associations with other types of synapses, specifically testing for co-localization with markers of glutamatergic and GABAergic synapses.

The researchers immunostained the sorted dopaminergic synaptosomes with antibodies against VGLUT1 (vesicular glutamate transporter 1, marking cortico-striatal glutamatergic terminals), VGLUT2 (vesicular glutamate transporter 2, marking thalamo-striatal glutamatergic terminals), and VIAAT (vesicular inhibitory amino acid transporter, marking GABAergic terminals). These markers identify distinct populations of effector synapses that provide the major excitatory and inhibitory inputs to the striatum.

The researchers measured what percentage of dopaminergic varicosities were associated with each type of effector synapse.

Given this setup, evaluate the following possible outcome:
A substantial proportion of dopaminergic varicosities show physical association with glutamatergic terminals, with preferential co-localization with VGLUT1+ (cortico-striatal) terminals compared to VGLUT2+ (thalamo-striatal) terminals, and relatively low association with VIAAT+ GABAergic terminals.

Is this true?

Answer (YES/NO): NO